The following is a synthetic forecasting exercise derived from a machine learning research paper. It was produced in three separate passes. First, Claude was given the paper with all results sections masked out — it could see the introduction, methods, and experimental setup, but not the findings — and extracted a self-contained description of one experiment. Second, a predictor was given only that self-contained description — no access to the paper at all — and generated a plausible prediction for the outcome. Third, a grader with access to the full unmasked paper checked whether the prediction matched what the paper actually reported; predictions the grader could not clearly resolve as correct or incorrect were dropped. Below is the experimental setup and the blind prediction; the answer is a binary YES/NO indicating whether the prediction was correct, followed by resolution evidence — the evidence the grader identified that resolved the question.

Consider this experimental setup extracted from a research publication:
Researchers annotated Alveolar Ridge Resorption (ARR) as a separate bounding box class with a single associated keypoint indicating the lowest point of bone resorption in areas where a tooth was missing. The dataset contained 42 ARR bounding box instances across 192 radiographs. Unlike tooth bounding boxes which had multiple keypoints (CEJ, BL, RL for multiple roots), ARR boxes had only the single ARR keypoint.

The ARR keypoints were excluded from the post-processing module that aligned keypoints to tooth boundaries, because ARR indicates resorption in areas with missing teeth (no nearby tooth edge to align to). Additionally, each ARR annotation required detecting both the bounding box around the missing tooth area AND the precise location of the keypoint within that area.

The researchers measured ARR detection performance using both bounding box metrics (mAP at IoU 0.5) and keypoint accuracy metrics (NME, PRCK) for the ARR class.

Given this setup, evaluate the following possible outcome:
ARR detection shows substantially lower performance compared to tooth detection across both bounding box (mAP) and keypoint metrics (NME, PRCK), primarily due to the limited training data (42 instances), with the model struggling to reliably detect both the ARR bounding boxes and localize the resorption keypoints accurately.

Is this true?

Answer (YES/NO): NO